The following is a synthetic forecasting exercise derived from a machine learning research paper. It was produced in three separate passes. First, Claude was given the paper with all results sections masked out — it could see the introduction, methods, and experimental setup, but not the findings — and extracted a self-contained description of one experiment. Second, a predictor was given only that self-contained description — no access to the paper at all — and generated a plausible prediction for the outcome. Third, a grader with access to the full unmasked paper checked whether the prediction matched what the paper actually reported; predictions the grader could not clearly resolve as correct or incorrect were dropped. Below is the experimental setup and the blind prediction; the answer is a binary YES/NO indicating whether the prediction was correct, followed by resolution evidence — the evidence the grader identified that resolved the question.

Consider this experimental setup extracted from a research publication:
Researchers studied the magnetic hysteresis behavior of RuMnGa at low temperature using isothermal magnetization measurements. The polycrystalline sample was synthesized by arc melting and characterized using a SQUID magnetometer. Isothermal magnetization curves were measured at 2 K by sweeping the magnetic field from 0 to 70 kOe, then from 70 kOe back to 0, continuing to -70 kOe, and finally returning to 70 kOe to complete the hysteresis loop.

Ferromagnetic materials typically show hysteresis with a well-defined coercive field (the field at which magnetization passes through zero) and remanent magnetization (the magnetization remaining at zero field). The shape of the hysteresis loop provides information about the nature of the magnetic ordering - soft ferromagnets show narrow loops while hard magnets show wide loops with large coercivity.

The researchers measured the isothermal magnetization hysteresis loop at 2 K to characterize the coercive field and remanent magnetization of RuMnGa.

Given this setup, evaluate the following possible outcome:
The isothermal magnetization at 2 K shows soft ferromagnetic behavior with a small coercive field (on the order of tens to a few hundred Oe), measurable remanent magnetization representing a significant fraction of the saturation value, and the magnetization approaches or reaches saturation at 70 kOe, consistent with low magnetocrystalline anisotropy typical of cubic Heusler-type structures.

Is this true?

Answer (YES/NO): NO